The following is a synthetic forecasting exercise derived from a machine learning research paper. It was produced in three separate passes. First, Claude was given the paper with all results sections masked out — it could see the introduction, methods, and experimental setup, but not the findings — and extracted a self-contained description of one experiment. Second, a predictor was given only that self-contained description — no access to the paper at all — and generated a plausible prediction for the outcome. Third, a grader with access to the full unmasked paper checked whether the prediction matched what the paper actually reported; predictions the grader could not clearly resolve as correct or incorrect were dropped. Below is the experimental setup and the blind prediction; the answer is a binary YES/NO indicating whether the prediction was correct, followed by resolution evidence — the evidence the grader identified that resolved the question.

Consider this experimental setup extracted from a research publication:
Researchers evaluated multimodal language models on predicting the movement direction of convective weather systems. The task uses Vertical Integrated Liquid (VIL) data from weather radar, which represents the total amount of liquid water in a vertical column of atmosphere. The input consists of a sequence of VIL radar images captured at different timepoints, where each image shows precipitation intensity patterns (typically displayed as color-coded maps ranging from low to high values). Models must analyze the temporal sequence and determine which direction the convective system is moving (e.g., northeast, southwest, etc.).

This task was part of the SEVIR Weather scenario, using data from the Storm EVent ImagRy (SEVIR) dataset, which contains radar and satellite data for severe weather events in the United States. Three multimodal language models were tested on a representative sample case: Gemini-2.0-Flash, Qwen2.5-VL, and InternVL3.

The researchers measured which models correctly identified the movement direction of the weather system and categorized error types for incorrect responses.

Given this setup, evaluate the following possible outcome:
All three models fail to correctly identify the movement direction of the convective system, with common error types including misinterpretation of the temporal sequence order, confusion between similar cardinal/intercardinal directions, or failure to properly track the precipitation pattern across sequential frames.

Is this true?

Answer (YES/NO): NO